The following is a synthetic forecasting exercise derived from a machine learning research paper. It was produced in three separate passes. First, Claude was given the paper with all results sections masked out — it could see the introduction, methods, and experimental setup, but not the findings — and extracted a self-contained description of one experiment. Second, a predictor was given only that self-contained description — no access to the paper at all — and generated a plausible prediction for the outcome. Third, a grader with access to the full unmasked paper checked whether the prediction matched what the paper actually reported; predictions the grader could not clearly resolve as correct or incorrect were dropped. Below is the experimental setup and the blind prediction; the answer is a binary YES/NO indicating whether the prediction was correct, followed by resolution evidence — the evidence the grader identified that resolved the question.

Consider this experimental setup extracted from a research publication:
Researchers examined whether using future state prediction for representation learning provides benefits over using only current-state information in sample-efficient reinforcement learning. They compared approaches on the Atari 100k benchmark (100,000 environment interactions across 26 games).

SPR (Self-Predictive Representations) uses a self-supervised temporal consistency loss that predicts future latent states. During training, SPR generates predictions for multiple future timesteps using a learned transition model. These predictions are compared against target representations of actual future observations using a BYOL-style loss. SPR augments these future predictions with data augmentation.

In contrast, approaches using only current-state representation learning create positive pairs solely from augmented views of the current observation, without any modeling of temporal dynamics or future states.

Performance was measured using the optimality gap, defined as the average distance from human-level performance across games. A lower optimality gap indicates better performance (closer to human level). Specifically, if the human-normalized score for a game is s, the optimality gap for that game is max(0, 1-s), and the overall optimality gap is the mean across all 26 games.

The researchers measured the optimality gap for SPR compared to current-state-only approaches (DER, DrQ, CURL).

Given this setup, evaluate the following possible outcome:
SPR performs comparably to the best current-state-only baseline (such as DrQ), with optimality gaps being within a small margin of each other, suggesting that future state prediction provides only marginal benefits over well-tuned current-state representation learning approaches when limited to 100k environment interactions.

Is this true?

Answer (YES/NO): YES